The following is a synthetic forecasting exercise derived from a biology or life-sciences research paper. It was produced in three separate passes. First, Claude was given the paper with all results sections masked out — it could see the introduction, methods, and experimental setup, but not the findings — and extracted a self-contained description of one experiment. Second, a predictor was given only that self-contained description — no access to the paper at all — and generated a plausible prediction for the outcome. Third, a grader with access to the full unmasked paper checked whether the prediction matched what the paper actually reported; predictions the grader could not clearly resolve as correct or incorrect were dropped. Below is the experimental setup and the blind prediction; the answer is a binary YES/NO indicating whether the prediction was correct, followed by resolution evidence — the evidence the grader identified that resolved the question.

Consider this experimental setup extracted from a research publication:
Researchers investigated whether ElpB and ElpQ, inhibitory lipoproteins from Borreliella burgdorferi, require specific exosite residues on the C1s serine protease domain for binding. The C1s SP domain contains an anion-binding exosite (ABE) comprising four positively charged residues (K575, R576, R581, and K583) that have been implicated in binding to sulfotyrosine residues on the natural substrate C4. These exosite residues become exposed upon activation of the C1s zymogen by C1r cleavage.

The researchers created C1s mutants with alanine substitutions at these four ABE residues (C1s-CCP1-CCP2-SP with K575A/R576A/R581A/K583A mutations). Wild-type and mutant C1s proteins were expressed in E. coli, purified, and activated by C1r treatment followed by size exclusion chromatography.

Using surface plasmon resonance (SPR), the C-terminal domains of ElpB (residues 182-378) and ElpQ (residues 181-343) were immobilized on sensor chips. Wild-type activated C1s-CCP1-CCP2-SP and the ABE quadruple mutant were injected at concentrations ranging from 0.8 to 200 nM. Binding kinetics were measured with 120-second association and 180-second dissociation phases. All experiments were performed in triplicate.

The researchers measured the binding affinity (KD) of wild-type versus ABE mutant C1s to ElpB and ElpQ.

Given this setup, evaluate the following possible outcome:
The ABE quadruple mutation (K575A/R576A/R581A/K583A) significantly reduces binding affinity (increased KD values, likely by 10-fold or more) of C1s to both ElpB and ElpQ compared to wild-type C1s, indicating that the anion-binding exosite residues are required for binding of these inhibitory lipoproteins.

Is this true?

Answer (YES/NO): YES